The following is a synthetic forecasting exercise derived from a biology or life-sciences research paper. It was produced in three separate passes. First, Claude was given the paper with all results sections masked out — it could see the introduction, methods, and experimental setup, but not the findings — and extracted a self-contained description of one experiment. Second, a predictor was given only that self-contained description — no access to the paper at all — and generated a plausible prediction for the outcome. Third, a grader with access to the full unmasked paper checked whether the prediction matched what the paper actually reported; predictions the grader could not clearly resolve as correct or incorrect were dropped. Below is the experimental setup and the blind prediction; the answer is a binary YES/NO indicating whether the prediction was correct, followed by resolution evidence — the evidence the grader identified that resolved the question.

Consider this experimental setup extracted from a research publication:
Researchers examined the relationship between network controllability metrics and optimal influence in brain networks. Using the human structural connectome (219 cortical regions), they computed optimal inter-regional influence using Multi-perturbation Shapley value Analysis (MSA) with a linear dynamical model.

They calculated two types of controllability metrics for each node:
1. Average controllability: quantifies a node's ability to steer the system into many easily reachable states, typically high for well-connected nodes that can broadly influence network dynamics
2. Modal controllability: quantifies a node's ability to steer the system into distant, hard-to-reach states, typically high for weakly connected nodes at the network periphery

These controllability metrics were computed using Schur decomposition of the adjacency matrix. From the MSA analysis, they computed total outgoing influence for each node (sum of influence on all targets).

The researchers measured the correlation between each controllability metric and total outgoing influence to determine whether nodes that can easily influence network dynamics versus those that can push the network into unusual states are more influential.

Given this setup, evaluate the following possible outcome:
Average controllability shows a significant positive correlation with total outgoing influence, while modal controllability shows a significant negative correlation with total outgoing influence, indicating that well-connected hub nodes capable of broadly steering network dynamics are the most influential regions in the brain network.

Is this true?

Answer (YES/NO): YES